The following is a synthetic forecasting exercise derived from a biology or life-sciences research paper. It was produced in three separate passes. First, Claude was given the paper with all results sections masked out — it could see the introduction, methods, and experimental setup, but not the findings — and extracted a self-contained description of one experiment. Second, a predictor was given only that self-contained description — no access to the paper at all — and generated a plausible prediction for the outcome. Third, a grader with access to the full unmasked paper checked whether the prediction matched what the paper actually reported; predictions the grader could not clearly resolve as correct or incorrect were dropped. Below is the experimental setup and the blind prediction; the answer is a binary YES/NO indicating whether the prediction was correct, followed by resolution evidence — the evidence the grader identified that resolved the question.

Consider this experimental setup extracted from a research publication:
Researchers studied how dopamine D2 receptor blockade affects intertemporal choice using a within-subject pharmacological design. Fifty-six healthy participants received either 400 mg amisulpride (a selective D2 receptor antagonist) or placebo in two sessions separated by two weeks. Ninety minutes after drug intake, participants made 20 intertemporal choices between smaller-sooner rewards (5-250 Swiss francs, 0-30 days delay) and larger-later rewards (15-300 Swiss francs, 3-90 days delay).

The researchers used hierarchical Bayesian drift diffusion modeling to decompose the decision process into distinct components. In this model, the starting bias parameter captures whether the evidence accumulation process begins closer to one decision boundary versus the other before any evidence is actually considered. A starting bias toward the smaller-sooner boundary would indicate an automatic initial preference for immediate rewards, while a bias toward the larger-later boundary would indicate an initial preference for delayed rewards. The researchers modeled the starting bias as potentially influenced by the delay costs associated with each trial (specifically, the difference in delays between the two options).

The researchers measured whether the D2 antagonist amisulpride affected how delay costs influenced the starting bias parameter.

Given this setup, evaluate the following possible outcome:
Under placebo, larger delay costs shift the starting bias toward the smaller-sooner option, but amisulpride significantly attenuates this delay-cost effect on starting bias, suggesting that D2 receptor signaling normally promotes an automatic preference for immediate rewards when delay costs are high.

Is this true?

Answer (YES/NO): YES